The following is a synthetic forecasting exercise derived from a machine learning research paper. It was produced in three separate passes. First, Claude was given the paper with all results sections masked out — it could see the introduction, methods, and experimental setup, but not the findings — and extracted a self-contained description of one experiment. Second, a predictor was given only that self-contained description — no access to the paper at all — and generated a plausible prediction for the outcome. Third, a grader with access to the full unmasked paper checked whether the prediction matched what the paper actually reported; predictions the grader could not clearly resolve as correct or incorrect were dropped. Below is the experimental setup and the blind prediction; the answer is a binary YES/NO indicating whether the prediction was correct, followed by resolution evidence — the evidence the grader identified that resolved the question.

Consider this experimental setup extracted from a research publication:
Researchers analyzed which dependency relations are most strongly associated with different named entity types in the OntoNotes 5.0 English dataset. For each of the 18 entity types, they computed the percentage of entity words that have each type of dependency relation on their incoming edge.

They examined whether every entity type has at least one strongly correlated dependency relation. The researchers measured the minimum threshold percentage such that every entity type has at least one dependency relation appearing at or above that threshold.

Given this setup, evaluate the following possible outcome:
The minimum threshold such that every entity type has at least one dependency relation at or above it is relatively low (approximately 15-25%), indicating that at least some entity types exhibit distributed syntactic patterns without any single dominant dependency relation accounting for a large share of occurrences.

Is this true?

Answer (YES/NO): YES